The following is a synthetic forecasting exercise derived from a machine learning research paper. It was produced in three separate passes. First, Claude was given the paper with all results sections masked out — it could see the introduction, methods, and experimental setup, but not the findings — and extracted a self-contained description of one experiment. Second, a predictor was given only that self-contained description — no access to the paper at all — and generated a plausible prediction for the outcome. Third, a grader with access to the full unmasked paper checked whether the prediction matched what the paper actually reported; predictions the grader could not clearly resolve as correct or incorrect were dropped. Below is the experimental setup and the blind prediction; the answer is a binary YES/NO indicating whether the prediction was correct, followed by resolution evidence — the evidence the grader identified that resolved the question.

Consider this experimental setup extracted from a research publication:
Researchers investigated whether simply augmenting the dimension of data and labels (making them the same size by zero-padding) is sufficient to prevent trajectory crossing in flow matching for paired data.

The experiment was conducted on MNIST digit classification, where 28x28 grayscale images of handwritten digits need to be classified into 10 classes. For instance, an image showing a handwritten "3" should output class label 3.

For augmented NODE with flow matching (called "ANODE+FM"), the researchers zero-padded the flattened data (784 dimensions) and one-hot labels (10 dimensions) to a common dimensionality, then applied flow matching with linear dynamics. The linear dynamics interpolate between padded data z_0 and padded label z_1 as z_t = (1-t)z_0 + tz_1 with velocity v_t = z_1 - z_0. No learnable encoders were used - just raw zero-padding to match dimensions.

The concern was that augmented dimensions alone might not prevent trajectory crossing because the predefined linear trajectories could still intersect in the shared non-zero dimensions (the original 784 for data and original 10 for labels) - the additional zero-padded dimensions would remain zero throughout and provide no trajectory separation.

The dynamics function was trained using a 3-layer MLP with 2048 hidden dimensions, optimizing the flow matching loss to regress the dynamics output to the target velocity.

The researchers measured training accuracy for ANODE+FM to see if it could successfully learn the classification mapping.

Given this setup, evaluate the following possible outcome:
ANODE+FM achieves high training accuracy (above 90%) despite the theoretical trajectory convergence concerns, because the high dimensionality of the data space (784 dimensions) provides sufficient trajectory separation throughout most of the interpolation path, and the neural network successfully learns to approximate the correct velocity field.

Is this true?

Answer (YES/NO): NO